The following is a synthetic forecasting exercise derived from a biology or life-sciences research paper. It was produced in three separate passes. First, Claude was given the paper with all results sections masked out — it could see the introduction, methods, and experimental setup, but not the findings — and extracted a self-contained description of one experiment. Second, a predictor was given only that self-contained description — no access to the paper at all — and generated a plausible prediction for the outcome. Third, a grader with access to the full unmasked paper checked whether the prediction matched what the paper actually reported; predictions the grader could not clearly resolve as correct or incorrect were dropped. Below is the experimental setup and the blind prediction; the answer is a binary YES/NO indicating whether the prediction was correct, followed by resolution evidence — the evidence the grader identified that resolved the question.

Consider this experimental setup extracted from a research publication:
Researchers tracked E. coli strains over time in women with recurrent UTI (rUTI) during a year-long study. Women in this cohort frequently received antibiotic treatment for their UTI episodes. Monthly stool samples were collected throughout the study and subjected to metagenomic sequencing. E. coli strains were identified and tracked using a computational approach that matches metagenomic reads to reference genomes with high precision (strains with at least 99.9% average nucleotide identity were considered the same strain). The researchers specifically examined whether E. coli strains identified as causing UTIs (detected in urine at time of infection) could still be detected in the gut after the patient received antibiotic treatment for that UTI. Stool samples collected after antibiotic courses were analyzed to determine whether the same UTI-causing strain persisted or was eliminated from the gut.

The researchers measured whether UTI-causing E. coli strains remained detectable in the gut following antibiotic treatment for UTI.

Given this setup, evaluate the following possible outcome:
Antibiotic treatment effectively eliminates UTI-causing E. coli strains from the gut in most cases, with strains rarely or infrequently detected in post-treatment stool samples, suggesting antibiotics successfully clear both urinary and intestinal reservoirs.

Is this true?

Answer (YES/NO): NO